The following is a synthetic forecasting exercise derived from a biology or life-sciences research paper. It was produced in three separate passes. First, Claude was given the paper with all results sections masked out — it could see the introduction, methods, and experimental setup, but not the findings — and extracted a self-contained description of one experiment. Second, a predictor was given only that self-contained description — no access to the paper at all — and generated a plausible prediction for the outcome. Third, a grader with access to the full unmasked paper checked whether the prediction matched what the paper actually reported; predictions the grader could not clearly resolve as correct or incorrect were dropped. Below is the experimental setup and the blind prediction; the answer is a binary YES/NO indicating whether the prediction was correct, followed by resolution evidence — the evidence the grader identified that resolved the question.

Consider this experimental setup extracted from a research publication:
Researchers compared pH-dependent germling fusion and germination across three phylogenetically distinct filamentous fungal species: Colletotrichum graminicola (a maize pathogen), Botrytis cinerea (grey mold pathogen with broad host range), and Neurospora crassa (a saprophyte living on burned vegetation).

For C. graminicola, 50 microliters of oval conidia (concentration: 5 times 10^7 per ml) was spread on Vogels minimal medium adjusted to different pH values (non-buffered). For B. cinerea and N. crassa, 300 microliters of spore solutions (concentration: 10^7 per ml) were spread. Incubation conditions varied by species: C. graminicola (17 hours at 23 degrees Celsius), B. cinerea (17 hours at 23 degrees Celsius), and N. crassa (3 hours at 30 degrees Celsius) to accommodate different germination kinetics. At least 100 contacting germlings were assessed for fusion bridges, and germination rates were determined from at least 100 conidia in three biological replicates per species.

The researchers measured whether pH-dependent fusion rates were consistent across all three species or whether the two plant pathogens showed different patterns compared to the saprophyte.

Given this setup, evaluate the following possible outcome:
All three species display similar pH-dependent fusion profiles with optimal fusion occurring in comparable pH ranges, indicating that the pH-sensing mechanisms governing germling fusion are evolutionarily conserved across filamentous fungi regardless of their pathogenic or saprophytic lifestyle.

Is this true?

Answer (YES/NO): NO